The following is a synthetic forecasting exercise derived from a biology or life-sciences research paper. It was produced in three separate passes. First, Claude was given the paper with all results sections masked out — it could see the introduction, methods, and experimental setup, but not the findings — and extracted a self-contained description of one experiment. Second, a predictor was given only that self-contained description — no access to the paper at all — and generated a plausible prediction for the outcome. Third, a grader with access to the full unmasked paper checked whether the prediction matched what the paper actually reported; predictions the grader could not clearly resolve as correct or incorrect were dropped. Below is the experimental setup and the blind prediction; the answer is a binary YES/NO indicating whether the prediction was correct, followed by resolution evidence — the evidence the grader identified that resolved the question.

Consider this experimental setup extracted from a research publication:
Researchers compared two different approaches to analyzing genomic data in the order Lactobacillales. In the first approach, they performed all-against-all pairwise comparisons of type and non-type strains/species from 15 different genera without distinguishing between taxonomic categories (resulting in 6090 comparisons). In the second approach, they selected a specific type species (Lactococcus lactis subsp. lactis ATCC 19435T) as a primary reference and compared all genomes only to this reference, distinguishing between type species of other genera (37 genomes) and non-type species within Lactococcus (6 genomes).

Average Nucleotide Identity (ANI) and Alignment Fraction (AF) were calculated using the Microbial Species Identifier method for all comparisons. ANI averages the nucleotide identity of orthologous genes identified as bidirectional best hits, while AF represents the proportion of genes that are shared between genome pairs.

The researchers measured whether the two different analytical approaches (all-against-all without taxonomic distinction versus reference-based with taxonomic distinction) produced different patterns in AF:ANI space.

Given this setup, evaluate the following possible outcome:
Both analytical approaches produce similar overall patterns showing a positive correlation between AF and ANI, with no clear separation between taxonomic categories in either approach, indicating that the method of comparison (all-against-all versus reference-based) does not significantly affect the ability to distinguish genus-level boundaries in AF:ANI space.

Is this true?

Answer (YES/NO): NO